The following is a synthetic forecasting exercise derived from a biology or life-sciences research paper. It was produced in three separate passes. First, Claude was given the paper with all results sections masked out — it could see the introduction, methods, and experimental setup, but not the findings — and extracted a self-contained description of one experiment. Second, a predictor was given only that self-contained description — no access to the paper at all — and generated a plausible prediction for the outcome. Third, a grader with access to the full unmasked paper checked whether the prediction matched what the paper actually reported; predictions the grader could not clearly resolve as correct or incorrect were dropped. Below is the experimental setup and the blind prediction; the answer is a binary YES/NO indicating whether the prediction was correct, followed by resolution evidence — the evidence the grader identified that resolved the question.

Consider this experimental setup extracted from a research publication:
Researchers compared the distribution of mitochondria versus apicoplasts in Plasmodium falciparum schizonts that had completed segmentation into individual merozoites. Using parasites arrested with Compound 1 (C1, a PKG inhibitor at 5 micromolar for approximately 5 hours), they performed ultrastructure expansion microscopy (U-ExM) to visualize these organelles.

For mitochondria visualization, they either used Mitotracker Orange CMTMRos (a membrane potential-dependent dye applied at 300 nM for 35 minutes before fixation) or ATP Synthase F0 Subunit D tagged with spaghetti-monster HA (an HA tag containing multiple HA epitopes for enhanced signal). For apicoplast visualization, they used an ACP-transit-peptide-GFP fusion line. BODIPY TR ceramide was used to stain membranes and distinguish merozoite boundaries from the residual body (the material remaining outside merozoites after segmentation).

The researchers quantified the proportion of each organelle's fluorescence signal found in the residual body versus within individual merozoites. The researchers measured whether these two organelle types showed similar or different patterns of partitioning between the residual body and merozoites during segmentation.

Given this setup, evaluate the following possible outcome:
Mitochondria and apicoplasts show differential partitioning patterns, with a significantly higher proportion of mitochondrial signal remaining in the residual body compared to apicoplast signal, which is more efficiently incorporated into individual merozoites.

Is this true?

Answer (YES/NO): YES